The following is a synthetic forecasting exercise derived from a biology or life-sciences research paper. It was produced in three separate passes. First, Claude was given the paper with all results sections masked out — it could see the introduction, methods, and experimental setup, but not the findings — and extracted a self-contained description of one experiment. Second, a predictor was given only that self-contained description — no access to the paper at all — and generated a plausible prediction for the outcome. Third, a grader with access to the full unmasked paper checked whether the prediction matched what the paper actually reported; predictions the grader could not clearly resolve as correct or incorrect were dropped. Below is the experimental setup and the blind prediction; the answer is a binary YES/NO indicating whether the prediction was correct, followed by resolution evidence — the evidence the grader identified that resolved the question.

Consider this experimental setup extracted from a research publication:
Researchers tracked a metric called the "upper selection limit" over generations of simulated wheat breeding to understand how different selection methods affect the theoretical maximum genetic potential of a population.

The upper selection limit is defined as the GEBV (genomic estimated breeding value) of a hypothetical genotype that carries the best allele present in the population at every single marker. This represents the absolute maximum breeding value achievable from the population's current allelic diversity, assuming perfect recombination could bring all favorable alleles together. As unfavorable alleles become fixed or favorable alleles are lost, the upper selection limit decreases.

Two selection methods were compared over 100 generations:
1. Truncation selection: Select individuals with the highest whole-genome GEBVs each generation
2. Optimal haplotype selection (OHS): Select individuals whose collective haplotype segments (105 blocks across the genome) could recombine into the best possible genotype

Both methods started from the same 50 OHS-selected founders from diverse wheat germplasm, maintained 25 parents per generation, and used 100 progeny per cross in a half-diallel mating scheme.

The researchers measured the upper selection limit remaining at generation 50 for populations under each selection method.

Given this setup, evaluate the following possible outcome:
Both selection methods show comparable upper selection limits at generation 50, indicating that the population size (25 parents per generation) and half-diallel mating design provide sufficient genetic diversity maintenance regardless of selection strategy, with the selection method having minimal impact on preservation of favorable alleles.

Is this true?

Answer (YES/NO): NO